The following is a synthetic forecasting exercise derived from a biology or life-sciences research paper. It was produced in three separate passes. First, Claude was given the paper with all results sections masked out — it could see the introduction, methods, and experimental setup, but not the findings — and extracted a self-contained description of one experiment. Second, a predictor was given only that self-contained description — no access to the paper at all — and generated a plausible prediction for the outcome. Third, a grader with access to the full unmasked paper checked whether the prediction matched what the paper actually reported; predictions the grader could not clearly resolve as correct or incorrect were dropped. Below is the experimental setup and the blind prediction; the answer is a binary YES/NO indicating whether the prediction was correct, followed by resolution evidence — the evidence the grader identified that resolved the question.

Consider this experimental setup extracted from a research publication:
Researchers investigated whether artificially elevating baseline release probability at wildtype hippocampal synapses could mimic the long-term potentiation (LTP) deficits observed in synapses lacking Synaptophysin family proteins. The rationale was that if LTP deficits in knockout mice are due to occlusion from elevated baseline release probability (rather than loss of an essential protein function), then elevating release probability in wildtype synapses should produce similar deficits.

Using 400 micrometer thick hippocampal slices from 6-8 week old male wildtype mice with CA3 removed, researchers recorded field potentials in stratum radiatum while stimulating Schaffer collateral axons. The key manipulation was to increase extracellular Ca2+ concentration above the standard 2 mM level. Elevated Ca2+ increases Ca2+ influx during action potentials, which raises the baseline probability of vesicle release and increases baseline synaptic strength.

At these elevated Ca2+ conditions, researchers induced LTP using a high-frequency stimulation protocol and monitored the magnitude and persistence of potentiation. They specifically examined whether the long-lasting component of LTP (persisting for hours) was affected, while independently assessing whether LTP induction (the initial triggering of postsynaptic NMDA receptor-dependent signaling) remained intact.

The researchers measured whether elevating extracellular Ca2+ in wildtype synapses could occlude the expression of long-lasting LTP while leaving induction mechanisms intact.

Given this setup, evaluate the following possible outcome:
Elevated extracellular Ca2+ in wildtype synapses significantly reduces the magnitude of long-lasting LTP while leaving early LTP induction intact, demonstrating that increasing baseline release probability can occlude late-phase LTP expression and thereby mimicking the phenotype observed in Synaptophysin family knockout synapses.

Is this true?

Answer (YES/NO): YES